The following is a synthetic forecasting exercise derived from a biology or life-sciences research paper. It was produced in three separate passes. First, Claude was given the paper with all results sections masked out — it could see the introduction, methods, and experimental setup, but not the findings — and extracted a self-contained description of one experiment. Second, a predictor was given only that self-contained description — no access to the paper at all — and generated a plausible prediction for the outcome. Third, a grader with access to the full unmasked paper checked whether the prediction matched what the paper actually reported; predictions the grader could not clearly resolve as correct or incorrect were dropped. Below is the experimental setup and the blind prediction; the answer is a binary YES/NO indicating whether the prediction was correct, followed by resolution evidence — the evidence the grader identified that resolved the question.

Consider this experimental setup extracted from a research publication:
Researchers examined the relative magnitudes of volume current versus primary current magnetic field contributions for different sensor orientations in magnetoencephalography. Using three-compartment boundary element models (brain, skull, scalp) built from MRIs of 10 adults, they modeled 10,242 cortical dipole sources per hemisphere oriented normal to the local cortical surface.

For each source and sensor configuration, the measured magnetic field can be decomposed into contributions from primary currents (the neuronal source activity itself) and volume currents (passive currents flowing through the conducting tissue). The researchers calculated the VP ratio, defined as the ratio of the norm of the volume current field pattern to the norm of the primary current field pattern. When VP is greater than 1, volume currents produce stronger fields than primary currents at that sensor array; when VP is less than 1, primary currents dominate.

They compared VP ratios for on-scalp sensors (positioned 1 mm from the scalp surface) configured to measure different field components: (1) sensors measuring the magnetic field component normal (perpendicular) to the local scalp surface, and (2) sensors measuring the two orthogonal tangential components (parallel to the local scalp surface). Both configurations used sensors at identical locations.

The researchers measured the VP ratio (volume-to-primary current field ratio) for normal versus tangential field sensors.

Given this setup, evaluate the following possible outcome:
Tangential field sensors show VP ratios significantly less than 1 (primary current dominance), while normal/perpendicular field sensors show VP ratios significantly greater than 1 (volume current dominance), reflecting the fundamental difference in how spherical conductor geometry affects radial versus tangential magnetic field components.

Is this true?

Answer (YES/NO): NO